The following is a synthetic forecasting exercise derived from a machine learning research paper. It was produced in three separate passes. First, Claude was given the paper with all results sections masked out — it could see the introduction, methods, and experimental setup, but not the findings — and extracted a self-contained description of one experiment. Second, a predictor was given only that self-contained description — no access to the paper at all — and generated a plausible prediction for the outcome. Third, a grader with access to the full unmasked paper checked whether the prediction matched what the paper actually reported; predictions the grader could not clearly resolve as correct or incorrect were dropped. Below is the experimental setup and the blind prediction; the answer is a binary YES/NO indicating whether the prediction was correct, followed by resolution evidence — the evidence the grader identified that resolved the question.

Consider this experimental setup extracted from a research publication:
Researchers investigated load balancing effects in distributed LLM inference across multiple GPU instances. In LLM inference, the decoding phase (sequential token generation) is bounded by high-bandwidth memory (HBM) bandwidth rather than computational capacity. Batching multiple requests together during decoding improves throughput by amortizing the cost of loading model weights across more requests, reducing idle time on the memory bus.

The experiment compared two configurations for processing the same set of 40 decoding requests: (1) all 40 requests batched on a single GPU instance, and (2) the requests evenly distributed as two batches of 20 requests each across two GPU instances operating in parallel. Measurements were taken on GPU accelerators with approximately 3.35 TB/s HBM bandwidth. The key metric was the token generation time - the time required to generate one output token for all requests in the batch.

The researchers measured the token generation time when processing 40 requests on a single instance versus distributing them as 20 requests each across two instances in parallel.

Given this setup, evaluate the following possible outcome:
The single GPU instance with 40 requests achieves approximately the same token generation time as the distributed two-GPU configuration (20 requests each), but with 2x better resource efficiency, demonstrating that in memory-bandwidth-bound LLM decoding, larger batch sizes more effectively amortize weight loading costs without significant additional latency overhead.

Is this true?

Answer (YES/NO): NO